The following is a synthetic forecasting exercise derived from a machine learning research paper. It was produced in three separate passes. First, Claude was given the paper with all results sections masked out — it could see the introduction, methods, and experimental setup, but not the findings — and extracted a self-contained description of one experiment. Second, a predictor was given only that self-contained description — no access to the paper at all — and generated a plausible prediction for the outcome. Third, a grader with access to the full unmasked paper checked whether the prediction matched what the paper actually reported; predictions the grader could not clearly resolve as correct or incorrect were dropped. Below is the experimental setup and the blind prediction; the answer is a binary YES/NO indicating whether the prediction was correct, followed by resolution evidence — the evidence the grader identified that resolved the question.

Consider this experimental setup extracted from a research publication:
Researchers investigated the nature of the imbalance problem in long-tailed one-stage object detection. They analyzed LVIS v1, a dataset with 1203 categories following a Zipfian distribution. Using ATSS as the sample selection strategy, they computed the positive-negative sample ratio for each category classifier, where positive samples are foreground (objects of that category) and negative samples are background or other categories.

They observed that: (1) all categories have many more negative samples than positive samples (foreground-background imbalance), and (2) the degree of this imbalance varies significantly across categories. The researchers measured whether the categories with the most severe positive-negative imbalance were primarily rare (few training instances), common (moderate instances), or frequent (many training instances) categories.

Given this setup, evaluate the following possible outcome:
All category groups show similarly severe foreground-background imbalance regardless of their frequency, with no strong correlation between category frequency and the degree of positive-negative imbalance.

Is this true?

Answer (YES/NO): NO